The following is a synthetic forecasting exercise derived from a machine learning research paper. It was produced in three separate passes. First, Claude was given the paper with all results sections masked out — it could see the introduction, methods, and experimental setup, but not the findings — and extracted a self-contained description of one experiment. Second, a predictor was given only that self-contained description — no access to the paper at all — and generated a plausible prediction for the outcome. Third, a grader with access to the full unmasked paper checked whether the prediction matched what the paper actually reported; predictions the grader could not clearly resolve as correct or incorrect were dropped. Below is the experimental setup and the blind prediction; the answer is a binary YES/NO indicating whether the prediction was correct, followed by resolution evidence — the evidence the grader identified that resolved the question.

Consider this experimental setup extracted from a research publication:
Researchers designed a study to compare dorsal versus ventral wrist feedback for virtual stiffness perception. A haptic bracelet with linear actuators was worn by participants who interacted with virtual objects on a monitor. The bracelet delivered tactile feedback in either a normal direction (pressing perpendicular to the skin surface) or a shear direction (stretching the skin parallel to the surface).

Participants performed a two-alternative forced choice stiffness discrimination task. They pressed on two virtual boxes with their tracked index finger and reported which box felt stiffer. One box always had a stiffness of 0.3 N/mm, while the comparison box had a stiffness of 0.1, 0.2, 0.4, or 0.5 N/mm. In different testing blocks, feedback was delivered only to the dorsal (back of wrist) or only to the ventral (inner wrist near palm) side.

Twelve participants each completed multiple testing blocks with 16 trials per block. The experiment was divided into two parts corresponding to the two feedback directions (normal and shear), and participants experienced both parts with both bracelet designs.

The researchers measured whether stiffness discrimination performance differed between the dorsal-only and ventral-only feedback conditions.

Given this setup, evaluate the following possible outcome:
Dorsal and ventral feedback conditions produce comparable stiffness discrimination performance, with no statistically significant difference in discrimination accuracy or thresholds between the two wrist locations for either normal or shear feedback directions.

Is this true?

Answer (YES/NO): NO